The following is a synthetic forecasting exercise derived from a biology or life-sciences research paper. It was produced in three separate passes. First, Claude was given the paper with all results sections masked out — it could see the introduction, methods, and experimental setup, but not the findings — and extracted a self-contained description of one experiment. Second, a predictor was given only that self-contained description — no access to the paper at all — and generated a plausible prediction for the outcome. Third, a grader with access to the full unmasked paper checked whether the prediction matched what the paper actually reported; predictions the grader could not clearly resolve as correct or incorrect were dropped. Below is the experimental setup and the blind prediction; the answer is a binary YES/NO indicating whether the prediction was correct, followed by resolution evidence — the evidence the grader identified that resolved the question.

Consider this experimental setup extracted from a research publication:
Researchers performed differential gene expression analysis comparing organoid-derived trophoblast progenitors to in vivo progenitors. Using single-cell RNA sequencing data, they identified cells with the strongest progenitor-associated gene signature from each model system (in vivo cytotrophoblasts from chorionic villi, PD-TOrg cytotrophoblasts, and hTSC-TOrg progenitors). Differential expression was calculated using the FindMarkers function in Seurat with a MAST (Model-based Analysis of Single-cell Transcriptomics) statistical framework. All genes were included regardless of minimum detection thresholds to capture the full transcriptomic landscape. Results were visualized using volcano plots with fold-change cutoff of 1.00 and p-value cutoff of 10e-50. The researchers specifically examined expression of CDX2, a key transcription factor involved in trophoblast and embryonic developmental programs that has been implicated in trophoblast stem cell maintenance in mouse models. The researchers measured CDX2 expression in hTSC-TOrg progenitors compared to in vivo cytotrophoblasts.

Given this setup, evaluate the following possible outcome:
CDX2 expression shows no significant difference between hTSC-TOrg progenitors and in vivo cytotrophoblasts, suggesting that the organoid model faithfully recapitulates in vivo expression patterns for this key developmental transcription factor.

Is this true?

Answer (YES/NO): NO